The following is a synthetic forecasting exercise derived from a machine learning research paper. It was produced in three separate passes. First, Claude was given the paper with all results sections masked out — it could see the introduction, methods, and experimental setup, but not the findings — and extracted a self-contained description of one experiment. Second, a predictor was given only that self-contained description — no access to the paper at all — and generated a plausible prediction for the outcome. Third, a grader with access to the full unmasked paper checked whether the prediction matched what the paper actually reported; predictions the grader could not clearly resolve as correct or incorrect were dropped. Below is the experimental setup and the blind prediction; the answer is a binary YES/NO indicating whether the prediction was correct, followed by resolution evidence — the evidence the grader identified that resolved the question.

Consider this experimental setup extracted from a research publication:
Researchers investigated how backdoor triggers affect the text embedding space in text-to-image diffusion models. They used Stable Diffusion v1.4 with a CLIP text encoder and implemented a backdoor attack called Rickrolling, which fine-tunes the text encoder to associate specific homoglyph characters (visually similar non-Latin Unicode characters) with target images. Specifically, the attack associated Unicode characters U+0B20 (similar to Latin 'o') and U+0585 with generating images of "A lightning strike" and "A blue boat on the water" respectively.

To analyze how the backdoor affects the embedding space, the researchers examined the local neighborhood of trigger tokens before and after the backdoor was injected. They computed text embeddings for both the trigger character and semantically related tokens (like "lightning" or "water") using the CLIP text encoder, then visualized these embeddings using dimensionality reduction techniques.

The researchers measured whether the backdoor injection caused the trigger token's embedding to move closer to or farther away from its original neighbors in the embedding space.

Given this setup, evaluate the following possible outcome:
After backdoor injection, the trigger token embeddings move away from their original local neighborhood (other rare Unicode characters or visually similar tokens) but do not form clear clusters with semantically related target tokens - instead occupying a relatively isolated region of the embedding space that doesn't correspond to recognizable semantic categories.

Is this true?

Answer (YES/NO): NO